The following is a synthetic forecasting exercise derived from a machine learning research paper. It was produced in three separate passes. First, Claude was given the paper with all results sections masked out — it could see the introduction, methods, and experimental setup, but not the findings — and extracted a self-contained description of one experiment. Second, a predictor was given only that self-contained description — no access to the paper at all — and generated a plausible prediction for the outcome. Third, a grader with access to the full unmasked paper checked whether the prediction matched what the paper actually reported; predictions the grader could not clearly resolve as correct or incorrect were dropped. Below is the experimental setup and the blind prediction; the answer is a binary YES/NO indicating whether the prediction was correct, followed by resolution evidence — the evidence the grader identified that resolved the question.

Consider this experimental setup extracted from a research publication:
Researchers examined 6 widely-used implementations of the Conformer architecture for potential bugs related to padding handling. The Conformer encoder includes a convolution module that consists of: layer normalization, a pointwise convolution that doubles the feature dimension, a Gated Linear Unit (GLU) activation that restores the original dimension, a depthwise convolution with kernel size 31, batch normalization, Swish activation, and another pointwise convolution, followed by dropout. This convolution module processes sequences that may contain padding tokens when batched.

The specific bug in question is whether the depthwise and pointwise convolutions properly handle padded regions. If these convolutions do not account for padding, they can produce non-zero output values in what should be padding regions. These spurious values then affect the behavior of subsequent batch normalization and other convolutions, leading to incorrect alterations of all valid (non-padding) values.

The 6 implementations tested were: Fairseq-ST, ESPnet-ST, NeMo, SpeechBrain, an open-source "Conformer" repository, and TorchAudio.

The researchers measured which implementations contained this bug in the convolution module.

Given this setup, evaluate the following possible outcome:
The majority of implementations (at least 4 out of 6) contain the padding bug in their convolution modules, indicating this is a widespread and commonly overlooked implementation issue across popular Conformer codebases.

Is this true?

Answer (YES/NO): YES